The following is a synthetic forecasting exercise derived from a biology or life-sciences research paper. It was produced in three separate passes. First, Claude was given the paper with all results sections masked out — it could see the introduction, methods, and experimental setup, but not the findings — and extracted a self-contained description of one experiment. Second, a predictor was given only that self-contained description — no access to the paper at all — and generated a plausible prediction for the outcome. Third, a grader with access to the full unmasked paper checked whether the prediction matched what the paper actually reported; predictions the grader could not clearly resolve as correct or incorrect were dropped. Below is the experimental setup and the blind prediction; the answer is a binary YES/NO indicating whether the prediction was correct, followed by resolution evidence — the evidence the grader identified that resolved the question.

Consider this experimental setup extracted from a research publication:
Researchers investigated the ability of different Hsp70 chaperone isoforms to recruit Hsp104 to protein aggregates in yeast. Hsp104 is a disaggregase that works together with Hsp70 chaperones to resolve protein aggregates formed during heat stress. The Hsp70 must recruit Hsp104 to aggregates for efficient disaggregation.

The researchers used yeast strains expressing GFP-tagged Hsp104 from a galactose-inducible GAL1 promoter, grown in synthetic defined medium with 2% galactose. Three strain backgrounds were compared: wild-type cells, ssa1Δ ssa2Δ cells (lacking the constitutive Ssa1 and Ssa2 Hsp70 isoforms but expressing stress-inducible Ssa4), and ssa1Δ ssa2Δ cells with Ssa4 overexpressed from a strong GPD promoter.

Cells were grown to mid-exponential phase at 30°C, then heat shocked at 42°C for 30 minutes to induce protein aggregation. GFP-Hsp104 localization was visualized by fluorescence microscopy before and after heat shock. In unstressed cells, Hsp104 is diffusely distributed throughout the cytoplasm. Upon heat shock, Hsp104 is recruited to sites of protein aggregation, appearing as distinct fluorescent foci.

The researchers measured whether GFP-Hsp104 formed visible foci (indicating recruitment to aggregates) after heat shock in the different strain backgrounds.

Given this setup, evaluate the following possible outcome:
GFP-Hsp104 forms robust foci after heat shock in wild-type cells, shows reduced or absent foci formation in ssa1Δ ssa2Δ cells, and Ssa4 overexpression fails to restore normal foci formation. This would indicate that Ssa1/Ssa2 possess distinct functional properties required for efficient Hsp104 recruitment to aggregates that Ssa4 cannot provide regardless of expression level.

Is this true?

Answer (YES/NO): YES